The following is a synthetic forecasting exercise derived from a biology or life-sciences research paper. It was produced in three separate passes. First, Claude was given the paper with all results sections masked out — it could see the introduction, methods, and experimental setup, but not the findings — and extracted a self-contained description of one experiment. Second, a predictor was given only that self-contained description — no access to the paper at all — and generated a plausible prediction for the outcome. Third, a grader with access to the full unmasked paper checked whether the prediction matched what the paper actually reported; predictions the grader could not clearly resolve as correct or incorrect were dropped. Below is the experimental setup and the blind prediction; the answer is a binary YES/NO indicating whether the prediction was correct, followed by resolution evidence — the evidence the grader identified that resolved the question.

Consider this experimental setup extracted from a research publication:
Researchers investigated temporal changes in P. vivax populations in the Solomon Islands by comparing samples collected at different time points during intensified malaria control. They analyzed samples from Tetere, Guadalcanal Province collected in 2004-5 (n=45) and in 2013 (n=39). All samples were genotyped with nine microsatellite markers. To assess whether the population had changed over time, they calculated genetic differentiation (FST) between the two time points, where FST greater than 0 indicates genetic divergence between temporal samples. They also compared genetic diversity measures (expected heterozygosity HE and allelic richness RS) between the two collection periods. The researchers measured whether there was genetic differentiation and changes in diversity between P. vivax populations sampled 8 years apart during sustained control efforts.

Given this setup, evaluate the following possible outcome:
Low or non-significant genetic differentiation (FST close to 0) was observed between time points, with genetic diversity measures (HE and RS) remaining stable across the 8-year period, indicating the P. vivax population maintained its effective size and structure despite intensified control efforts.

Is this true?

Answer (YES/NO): NO